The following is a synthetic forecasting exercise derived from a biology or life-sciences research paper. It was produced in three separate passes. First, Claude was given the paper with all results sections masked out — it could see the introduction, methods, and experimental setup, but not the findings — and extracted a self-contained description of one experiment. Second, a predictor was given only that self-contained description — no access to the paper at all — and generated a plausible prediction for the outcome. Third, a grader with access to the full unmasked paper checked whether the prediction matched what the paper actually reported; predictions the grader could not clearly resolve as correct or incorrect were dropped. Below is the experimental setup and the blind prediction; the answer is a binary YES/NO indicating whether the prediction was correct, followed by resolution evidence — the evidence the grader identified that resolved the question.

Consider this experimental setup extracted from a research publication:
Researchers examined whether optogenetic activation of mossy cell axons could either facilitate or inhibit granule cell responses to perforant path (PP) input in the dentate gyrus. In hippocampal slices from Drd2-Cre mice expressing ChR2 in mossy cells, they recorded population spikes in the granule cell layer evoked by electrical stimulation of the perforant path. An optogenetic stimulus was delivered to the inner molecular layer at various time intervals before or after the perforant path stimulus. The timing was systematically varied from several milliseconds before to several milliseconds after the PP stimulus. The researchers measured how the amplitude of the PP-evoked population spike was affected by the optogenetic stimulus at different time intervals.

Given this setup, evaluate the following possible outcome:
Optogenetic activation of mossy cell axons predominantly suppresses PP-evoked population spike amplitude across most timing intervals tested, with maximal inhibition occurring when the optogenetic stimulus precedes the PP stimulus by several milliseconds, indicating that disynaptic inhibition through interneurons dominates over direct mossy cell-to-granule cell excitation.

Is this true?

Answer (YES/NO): YES